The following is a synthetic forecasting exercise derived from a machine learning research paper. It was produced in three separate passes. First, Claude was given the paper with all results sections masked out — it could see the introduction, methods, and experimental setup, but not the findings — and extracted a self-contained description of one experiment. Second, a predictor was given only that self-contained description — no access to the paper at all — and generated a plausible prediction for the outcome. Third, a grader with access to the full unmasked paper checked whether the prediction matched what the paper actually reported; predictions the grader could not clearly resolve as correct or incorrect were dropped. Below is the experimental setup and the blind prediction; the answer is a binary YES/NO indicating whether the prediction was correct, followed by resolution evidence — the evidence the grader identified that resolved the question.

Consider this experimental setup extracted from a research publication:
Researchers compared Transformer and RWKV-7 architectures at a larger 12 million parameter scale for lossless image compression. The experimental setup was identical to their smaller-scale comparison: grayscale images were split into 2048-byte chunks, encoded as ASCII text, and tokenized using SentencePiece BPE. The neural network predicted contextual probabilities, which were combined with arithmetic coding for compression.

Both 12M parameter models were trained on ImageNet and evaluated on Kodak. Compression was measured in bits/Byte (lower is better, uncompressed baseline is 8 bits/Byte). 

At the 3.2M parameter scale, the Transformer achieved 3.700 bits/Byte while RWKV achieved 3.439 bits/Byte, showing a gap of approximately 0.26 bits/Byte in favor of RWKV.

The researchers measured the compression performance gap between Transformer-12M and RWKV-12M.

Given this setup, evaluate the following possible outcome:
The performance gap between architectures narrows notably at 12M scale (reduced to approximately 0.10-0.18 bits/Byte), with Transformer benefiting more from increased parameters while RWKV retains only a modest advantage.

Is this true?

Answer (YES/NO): YES